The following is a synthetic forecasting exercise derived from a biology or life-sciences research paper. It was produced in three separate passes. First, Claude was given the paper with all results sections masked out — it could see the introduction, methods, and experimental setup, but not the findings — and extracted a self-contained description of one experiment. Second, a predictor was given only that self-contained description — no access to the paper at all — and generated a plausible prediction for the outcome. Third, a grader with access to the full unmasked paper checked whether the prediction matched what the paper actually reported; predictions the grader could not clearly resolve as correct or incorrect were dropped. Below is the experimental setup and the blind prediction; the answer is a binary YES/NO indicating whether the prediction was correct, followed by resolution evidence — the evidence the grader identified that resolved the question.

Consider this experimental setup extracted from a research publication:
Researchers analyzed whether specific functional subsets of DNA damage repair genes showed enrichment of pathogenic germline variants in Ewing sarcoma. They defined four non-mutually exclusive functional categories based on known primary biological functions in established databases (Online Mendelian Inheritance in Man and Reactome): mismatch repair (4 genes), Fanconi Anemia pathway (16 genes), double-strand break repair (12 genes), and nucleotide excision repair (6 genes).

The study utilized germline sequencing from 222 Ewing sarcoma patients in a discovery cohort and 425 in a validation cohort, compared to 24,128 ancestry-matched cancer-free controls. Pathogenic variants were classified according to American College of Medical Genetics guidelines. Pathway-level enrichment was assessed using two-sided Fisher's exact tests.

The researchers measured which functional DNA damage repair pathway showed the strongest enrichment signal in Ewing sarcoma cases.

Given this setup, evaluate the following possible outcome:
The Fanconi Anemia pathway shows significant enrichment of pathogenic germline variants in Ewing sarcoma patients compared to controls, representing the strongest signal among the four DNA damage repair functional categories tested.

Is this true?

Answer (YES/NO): NO